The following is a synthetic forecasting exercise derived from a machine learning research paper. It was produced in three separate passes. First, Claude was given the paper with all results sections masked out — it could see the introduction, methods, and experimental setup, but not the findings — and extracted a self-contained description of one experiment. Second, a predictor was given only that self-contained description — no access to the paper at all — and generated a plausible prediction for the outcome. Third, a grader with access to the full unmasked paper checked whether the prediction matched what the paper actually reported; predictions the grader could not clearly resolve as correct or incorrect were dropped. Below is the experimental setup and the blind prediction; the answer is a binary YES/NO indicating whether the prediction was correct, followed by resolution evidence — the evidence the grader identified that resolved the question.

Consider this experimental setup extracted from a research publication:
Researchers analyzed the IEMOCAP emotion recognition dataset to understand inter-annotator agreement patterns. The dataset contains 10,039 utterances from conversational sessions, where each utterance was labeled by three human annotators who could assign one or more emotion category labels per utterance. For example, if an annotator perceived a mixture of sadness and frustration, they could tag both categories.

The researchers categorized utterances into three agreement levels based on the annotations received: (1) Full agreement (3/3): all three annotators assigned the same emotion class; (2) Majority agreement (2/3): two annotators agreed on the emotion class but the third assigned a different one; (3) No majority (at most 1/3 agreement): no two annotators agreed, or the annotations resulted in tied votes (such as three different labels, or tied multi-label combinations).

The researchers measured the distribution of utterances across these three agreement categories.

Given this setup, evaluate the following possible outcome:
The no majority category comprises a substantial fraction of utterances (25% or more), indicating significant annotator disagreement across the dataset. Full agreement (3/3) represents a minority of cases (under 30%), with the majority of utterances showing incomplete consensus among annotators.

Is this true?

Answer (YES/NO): YES